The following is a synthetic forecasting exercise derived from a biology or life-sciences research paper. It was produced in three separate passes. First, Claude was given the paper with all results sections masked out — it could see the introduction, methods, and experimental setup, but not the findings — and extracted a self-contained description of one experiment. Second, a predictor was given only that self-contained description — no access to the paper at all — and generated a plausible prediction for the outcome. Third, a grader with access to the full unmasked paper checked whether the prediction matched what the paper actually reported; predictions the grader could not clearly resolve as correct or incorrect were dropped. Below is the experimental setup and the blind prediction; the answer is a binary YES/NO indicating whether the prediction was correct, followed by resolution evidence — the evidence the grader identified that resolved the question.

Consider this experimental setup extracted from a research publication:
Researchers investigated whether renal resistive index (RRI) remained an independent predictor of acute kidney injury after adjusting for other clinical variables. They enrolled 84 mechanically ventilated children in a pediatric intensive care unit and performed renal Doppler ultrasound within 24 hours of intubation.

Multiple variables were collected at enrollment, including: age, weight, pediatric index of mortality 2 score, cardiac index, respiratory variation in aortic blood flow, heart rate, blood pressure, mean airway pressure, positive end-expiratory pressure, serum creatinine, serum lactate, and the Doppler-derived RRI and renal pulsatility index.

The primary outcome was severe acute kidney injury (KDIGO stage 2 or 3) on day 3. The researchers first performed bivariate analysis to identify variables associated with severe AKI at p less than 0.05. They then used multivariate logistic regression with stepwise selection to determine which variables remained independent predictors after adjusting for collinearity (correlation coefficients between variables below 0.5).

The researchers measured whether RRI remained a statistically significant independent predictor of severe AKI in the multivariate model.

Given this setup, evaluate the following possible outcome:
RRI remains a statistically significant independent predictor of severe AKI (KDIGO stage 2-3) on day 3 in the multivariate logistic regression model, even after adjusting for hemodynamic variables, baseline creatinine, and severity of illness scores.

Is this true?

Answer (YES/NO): YES